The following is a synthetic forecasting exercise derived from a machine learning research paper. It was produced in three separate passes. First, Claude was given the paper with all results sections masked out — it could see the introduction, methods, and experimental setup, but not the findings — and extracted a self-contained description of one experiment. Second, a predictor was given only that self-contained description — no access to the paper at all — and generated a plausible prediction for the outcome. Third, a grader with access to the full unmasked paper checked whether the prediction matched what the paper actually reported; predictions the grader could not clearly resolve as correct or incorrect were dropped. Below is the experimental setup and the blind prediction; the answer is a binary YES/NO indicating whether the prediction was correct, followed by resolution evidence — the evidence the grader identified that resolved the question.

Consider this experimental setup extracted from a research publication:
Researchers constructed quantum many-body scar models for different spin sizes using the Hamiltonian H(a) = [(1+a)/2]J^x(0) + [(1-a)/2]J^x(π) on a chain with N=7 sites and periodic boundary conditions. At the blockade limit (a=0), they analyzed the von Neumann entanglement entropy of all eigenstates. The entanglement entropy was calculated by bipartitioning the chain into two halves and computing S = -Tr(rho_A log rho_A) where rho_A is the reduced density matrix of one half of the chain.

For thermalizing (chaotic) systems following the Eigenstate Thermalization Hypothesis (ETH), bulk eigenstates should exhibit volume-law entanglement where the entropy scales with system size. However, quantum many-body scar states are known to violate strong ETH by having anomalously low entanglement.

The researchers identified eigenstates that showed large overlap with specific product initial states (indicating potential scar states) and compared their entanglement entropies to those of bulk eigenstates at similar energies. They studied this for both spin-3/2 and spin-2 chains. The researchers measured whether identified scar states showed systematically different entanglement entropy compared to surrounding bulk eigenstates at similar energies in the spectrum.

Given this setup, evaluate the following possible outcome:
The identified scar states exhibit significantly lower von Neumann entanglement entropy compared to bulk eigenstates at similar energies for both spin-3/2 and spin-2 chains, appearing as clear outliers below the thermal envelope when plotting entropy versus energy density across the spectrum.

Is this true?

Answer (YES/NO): YES